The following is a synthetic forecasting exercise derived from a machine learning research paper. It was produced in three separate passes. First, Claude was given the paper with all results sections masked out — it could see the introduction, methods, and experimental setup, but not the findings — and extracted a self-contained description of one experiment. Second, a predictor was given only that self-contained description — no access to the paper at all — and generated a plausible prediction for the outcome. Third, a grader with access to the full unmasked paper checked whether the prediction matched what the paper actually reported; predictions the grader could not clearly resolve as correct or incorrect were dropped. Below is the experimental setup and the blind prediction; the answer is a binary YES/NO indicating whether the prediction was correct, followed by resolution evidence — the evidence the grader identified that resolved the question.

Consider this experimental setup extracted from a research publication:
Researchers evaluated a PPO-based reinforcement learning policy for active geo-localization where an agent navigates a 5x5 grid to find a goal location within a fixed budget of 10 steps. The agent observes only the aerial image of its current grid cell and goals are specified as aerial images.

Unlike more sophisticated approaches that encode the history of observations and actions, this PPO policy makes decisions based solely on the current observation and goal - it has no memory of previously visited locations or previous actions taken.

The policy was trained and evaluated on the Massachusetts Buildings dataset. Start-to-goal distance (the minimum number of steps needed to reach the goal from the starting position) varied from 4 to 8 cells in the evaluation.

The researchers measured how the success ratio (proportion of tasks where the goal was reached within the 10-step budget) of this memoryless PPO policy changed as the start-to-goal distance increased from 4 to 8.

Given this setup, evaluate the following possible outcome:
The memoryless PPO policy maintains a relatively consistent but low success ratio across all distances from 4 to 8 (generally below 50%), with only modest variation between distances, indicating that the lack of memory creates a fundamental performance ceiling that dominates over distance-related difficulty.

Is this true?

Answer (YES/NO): NO